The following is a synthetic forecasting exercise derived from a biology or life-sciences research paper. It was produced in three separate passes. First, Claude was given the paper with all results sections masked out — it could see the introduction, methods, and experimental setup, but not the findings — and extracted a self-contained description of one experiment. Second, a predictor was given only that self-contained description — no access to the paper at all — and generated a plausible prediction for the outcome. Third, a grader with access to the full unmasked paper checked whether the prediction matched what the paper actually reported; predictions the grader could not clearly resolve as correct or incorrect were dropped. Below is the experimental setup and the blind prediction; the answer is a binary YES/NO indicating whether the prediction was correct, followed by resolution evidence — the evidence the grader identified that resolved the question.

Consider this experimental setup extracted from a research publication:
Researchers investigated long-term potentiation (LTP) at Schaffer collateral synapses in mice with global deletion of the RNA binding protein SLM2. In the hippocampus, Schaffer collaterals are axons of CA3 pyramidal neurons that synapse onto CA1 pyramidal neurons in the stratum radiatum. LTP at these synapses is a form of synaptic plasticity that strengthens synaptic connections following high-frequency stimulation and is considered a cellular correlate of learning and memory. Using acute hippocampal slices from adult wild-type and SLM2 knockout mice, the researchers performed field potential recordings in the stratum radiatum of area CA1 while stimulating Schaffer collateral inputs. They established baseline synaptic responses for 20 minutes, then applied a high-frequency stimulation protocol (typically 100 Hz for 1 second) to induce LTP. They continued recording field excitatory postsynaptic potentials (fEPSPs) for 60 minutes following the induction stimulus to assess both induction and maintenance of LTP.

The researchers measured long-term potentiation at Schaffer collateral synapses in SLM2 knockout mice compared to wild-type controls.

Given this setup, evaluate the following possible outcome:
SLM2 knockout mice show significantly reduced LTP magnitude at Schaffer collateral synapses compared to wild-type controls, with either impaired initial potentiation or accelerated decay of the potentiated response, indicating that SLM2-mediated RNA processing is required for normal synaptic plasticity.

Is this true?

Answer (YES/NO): YES